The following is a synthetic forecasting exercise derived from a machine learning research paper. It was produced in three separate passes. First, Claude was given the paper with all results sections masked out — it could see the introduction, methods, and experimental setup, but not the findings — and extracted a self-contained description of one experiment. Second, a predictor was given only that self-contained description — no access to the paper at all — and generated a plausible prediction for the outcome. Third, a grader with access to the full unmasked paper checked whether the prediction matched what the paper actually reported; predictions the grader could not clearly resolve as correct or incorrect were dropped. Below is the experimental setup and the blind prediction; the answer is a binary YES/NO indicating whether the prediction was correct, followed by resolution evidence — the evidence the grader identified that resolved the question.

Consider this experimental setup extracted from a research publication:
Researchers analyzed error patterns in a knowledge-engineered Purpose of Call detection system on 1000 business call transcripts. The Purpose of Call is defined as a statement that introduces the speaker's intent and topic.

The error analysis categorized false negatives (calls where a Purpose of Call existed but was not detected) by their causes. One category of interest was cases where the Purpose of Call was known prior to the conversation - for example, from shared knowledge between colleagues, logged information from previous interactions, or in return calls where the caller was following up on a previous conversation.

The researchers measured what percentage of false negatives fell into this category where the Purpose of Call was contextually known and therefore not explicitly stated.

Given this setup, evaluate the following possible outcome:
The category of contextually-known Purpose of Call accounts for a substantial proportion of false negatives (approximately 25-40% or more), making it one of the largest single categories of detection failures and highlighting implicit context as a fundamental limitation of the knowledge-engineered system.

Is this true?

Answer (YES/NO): YES